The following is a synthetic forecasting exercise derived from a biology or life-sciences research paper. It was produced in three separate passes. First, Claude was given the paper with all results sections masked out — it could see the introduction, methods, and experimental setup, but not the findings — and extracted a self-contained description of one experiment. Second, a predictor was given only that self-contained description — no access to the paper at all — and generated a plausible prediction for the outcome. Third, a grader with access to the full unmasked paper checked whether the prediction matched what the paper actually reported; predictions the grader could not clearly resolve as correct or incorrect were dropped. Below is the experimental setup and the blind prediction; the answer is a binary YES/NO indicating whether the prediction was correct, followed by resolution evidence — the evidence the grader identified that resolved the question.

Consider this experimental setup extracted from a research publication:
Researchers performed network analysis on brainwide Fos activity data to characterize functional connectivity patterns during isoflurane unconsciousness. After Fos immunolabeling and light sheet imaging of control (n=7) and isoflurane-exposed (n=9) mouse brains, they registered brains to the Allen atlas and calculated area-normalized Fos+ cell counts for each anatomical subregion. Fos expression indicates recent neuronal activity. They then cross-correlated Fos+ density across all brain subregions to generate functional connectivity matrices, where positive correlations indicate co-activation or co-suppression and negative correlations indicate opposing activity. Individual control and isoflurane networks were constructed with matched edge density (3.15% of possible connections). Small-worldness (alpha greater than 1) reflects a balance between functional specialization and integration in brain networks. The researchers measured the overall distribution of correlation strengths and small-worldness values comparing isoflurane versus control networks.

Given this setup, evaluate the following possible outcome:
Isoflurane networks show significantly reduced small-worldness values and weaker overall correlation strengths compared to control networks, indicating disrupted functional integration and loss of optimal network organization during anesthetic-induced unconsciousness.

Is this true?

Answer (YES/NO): NO